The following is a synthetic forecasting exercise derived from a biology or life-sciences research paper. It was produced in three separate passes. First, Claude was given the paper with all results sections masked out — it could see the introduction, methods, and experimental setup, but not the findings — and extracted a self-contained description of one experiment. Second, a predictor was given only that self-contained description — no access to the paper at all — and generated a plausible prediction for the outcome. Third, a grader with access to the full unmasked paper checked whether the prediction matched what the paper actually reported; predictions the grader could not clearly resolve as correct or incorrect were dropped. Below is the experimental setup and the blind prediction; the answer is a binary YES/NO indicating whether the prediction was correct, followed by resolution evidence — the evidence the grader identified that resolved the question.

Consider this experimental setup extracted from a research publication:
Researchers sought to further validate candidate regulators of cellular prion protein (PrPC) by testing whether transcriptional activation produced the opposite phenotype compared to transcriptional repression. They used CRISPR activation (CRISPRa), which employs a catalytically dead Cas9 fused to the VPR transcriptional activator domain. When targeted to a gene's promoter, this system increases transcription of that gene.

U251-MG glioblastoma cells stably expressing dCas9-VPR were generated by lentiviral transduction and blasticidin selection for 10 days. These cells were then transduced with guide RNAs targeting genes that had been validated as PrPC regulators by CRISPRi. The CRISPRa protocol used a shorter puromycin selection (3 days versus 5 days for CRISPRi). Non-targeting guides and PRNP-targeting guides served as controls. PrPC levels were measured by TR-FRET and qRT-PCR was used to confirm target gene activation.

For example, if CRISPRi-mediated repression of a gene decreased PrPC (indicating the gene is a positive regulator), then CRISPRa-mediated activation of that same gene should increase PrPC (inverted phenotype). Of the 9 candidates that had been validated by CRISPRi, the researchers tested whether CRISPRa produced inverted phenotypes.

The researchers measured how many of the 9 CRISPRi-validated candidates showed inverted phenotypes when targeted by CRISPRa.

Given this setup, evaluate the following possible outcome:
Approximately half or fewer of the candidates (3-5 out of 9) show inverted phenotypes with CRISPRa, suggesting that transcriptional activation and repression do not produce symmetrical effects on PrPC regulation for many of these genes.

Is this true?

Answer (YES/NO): NO